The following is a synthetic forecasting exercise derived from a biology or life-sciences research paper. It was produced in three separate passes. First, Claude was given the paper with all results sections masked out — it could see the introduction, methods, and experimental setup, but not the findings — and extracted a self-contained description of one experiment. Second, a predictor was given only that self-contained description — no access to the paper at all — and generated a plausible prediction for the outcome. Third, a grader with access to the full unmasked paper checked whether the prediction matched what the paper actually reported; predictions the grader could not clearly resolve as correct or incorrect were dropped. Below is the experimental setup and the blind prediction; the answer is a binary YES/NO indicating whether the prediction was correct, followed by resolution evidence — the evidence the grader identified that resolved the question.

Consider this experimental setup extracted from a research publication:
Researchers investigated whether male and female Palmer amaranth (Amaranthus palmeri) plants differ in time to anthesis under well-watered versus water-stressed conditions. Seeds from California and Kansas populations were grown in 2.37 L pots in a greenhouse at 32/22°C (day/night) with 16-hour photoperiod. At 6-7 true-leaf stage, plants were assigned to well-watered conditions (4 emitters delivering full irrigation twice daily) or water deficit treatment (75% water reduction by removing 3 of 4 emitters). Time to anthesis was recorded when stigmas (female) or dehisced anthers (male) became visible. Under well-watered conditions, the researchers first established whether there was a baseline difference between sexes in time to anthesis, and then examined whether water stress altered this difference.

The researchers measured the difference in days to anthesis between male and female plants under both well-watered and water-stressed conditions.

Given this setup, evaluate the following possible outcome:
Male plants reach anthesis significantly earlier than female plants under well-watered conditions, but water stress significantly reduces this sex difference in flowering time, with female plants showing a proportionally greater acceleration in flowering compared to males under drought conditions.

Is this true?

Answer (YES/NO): NO